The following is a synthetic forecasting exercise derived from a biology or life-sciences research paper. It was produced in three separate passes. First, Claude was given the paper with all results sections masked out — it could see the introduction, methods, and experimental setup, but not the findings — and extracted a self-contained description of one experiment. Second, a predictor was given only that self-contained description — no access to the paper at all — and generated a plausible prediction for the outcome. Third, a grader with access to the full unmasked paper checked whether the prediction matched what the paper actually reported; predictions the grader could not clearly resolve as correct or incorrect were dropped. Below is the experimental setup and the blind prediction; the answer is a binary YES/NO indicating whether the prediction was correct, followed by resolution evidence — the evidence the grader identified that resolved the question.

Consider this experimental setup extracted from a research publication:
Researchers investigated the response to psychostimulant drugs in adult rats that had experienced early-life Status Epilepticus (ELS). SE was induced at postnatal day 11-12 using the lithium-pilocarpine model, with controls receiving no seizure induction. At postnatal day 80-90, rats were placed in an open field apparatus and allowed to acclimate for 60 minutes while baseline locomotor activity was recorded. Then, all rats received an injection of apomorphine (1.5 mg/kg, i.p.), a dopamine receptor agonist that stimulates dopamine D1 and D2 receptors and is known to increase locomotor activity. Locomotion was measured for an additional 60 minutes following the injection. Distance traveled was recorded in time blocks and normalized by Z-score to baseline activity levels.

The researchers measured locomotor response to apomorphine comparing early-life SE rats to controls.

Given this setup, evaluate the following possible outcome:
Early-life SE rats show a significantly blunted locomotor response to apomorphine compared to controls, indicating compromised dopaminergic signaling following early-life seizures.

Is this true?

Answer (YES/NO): NO